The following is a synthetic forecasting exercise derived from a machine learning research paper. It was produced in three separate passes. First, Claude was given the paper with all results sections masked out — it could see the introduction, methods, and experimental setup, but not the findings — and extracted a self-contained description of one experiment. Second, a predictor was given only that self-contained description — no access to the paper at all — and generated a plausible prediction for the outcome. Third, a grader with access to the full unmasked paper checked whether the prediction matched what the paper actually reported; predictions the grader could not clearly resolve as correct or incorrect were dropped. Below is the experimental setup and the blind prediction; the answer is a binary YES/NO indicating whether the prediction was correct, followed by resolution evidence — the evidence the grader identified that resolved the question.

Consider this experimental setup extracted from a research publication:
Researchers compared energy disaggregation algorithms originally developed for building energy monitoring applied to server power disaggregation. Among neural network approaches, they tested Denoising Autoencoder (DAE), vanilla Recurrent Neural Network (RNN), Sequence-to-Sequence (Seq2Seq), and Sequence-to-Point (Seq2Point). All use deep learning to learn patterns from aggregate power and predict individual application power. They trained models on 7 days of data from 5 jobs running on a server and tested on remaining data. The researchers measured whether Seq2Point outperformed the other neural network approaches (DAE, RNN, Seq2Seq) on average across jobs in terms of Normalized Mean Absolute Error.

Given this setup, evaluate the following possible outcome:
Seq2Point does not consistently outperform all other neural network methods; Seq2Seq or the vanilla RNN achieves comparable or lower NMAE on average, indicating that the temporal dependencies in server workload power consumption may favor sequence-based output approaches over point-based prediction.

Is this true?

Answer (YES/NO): NO